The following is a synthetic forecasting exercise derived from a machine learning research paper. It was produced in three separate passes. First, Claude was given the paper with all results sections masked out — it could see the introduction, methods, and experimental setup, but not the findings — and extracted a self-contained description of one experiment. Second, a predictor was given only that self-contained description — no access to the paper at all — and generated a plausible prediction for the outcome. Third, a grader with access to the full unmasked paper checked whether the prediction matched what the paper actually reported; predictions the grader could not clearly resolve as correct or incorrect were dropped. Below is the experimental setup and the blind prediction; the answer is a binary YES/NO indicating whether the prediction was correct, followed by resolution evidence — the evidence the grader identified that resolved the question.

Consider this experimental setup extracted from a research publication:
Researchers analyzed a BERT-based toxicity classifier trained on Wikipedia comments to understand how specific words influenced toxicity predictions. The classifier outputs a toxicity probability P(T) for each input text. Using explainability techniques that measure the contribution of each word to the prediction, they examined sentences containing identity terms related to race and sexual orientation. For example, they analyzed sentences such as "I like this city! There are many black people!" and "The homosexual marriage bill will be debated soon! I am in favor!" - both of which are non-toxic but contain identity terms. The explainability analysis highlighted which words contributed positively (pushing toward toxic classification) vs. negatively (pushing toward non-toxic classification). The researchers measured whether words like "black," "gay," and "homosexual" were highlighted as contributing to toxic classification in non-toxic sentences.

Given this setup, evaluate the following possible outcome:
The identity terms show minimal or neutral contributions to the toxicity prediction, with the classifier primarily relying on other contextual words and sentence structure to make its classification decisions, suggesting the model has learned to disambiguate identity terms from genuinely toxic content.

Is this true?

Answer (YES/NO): NO